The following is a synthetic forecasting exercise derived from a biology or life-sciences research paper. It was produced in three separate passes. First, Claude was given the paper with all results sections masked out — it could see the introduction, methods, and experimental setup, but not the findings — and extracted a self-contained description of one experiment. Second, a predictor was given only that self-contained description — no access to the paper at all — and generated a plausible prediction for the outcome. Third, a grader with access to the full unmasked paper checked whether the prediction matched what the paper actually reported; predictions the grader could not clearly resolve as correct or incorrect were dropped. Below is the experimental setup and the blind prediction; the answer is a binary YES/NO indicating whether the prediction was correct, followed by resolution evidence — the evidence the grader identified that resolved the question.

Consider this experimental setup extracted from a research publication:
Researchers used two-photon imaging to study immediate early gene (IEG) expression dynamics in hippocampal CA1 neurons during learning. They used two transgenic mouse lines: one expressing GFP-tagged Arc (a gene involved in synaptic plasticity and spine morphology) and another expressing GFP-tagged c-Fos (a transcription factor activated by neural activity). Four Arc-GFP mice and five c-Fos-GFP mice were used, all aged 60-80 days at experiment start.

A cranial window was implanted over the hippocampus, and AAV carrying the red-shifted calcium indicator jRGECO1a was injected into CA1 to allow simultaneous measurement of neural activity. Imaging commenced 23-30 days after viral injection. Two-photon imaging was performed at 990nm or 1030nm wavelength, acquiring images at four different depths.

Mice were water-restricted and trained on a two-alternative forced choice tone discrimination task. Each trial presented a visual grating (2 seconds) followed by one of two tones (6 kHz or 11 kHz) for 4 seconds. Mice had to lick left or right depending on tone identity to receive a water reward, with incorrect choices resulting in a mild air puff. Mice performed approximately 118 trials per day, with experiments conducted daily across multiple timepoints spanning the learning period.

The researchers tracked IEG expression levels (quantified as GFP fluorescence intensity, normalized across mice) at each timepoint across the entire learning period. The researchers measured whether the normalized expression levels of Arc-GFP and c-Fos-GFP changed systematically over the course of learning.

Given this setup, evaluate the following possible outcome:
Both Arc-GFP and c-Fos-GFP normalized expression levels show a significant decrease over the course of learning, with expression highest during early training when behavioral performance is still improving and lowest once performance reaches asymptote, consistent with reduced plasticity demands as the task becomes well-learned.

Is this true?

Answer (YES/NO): NO